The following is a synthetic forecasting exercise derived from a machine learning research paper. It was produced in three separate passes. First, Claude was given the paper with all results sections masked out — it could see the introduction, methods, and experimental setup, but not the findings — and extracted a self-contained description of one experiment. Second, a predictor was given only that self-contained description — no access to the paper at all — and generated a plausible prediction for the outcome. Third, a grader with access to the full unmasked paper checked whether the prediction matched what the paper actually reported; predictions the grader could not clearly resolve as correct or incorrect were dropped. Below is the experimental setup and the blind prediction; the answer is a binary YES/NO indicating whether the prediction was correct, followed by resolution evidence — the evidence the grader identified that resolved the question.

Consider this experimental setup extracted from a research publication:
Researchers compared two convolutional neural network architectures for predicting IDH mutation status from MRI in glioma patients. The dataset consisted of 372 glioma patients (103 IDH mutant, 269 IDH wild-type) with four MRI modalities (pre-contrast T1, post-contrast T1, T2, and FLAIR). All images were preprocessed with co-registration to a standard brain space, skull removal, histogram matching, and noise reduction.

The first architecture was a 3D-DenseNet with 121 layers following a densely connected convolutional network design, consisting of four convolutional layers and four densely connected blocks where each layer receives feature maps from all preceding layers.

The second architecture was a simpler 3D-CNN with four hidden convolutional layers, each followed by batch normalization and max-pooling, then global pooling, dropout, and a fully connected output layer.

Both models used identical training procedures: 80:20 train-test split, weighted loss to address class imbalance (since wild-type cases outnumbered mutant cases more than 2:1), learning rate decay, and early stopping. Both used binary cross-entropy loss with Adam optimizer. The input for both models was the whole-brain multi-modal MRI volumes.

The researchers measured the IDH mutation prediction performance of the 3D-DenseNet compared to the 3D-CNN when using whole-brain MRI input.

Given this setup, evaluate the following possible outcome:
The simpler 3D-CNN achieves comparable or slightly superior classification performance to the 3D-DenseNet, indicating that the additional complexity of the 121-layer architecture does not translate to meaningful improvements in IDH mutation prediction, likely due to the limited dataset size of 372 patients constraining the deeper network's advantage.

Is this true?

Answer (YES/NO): NO